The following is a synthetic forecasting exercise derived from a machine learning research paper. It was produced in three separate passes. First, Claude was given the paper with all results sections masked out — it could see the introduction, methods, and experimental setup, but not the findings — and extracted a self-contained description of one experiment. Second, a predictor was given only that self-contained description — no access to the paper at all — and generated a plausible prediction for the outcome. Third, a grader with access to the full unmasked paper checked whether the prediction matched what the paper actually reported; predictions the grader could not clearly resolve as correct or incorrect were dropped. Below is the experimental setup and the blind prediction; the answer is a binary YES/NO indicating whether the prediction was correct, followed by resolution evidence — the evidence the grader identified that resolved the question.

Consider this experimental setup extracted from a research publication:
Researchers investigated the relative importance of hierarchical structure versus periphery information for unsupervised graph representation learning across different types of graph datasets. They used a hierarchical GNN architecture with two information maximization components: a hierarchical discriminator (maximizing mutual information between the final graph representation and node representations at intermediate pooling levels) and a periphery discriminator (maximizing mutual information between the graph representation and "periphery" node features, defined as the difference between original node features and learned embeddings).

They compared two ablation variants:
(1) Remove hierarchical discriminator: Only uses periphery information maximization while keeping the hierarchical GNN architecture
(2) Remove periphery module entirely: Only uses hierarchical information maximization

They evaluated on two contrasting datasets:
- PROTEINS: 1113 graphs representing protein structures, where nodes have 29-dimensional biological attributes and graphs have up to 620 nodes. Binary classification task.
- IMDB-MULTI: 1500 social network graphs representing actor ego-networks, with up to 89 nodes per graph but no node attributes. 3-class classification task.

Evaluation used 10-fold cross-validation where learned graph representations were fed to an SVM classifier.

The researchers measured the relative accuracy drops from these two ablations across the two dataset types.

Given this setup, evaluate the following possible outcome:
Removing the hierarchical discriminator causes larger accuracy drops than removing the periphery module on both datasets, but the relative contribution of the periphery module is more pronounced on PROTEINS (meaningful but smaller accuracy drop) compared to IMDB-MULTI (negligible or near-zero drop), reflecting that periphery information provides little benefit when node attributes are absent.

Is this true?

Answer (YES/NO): NO